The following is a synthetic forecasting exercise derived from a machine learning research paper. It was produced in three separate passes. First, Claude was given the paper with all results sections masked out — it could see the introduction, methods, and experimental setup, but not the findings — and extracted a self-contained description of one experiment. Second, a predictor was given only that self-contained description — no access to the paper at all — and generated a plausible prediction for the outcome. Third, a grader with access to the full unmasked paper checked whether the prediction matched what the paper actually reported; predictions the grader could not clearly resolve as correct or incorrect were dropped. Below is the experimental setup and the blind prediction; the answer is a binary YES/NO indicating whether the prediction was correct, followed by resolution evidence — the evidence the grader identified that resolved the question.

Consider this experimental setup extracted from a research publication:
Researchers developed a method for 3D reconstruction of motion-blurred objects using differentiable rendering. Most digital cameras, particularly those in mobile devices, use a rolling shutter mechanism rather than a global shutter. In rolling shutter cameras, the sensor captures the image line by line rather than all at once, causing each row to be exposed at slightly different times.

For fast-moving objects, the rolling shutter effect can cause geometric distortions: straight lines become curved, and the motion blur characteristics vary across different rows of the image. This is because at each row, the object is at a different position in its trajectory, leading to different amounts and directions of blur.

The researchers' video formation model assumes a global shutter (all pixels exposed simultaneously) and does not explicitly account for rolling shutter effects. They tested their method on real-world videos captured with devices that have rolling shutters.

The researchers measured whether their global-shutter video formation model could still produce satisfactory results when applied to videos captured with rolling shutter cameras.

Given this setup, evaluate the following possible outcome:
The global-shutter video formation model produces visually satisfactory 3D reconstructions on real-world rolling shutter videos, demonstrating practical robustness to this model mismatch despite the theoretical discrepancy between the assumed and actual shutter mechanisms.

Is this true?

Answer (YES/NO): YES